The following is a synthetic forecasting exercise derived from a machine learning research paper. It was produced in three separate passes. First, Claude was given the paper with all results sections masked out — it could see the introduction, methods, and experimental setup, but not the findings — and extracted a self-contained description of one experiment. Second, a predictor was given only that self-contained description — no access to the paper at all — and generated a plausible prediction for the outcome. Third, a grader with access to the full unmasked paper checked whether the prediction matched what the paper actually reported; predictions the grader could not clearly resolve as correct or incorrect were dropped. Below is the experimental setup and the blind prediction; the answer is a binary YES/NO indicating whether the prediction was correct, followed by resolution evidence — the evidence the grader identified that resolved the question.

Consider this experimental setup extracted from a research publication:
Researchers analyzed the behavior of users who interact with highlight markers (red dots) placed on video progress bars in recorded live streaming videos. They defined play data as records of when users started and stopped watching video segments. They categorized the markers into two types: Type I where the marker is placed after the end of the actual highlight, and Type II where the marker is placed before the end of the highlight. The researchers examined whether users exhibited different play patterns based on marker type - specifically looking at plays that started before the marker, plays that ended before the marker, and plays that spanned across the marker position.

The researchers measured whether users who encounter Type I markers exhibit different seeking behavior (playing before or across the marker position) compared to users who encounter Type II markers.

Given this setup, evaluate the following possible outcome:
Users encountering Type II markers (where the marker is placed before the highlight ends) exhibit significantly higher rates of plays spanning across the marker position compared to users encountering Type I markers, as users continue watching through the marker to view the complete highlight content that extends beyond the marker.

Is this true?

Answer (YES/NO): NO